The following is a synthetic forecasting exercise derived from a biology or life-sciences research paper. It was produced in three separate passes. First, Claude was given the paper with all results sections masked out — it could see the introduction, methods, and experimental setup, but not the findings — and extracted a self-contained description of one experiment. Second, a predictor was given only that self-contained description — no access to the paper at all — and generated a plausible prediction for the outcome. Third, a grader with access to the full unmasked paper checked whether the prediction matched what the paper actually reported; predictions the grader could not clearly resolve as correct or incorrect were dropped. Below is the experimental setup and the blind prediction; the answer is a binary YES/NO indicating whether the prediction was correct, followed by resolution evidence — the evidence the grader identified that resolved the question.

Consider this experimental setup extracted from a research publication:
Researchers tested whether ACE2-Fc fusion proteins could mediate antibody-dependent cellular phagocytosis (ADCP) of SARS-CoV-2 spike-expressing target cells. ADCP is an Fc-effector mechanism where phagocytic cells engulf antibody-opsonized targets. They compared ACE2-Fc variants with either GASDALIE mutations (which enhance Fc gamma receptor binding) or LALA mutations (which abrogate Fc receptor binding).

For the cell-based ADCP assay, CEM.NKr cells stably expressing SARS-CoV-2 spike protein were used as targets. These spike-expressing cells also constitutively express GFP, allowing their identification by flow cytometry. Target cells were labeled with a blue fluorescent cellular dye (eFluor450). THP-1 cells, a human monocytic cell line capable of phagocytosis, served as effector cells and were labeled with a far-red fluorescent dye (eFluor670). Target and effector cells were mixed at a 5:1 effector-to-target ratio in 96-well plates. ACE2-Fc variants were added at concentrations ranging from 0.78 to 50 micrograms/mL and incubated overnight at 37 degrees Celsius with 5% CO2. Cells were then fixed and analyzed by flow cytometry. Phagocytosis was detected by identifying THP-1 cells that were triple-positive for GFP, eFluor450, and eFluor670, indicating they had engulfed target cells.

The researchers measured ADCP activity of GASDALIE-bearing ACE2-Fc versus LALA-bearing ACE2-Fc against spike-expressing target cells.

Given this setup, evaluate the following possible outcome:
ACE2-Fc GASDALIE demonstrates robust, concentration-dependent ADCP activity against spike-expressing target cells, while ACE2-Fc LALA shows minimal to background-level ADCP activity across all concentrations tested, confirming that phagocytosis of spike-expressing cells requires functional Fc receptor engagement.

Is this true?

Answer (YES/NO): NO